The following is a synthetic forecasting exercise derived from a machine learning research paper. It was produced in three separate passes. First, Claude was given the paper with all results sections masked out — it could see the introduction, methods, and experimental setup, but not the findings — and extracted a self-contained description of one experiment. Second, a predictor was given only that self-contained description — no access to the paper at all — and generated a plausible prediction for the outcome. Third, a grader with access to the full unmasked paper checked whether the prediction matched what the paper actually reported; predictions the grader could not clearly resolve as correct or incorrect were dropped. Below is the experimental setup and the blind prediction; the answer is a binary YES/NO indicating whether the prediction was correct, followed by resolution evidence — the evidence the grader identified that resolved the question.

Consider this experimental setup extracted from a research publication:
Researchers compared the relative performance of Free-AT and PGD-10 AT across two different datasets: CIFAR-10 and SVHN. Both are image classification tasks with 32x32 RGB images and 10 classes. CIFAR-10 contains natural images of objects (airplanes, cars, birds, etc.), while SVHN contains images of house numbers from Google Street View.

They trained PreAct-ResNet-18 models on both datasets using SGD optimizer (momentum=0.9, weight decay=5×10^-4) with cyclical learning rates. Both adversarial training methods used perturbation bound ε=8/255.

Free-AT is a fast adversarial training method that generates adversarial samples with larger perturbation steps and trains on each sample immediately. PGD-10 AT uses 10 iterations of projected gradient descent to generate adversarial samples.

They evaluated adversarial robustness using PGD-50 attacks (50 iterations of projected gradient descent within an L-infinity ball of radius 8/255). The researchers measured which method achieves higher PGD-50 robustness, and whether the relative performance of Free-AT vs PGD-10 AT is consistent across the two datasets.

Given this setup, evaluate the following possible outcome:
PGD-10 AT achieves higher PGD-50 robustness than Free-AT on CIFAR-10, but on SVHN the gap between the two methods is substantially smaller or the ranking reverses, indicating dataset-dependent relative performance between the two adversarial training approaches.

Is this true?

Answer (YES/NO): NO